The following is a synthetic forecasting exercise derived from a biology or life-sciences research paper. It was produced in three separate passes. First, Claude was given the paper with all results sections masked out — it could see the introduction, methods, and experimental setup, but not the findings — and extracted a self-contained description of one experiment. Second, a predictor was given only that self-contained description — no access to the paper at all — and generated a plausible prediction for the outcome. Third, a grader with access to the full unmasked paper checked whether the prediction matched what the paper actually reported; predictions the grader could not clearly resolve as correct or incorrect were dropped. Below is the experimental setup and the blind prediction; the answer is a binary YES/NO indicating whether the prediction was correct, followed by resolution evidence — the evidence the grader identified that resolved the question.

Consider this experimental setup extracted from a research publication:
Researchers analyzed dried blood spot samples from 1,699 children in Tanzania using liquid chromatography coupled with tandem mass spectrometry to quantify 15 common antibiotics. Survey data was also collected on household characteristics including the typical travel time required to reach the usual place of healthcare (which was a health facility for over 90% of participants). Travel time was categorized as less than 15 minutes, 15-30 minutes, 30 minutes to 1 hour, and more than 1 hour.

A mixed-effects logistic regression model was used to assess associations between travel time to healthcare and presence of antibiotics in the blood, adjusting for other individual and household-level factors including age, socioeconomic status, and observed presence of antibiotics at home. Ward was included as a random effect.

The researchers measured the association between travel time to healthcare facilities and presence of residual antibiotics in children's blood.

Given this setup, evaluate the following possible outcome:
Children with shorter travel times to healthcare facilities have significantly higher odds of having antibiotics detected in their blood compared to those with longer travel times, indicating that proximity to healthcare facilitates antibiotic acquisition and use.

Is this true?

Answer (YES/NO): YES